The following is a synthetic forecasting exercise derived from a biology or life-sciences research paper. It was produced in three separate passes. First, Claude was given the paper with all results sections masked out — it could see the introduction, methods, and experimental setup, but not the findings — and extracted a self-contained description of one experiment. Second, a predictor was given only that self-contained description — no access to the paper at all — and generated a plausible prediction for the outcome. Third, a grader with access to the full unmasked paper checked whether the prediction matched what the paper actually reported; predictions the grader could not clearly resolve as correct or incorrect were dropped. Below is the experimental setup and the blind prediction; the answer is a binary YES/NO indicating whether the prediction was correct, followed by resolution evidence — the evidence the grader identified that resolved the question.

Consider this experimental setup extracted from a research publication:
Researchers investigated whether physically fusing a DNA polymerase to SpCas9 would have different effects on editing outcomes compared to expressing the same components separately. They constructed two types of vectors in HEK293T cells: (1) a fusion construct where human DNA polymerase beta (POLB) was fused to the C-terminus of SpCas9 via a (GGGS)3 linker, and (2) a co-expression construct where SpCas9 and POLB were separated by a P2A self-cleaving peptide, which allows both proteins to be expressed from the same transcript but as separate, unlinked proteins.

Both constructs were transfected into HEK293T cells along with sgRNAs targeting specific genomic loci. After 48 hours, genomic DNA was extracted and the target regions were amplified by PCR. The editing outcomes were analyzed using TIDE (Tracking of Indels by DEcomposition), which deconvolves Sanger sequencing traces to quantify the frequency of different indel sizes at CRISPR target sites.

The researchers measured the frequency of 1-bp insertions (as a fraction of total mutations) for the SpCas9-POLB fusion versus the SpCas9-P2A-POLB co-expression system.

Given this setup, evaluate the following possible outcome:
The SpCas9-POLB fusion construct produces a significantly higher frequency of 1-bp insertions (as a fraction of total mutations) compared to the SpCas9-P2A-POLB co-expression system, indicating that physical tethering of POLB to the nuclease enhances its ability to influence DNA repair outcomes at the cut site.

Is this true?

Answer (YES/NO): YES